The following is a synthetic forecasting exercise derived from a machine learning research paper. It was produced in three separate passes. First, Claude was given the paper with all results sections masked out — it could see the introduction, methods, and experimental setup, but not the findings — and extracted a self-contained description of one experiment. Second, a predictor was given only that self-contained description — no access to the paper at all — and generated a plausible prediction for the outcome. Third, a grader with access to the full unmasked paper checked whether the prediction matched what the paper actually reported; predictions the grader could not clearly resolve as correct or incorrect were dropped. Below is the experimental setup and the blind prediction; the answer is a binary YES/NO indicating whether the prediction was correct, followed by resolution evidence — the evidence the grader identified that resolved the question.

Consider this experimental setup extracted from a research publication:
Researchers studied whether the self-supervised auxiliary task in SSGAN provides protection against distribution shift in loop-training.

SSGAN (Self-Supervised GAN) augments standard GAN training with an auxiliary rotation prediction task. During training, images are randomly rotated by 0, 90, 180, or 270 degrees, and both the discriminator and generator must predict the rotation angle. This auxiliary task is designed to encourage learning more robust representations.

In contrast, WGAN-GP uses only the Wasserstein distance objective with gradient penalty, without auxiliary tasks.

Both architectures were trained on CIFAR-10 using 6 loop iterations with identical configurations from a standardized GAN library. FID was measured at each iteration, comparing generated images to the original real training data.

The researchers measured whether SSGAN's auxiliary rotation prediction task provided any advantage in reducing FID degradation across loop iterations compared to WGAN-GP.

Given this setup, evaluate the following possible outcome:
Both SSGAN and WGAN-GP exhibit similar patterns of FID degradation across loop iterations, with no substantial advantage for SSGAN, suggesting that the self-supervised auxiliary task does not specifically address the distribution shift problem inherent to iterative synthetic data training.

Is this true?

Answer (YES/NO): YES